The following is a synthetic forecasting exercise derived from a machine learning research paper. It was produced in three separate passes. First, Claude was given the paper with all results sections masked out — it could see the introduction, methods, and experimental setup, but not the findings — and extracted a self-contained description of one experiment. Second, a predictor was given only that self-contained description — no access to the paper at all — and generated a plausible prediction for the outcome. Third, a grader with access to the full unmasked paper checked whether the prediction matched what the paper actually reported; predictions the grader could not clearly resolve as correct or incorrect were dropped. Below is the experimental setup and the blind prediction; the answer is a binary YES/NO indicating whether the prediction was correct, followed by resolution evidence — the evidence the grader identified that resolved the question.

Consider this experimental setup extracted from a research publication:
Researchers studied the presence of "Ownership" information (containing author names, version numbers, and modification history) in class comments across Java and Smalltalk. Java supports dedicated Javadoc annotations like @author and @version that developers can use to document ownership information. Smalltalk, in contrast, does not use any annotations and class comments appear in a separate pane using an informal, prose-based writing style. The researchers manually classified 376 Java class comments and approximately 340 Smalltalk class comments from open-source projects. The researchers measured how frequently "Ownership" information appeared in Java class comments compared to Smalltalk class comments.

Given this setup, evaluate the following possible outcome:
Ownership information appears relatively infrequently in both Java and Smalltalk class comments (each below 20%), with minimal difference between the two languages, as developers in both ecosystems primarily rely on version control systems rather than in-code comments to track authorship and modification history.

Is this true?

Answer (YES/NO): NO